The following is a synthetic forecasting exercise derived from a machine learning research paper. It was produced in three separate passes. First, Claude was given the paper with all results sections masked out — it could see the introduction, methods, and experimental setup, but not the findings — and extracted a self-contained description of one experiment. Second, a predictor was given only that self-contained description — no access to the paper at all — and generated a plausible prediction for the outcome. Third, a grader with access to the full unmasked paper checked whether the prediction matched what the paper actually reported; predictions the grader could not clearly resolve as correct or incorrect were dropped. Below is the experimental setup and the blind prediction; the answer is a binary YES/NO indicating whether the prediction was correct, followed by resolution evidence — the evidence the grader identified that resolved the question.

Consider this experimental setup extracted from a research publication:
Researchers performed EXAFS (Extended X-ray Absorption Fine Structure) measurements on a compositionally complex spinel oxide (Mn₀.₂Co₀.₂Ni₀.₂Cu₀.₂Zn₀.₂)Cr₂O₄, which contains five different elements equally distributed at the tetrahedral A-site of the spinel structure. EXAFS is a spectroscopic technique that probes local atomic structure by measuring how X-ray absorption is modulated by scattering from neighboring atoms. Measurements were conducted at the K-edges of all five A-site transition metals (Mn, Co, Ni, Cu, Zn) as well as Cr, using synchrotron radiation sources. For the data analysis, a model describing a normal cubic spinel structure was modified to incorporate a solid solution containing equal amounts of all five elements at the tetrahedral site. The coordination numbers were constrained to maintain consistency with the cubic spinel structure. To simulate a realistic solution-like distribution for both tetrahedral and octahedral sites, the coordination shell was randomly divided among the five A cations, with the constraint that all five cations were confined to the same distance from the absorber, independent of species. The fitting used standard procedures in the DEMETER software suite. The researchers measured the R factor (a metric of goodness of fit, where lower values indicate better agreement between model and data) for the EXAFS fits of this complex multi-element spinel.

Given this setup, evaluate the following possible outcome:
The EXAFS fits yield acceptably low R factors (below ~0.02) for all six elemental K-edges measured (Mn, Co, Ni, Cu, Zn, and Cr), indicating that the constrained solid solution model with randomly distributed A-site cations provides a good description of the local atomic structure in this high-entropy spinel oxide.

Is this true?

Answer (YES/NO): YES